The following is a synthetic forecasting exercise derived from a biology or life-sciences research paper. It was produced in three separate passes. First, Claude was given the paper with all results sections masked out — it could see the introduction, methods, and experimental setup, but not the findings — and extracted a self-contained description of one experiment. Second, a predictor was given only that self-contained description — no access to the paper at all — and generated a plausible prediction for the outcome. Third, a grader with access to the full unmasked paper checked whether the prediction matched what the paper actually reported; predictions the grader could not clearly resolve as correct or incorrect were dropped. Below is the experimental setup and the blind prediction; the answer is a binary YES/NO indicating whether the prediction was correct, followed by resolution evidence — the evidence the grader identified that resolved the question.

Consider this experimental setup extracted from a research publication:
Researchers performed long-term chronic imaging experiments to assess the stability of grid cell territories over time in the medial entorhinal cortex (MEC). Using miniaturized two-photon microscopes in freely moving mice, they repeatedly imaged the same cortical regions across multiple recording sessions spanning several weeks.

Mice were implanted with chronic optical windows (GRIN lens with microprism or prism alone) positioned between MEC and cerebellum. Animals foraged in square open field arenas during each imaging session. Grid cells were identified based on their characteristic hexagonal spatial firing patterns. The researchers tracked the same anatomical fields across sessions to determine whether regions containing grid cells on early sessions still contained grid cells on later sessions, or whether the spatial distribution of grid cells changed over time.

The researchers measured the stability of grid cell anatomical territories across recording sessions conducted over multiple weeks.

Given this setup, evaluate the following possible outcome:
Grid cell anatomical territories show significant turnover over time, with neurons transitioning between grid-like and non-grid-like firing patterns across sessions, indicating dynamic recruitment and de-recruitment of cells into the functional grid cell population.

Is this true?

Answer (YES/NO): NO